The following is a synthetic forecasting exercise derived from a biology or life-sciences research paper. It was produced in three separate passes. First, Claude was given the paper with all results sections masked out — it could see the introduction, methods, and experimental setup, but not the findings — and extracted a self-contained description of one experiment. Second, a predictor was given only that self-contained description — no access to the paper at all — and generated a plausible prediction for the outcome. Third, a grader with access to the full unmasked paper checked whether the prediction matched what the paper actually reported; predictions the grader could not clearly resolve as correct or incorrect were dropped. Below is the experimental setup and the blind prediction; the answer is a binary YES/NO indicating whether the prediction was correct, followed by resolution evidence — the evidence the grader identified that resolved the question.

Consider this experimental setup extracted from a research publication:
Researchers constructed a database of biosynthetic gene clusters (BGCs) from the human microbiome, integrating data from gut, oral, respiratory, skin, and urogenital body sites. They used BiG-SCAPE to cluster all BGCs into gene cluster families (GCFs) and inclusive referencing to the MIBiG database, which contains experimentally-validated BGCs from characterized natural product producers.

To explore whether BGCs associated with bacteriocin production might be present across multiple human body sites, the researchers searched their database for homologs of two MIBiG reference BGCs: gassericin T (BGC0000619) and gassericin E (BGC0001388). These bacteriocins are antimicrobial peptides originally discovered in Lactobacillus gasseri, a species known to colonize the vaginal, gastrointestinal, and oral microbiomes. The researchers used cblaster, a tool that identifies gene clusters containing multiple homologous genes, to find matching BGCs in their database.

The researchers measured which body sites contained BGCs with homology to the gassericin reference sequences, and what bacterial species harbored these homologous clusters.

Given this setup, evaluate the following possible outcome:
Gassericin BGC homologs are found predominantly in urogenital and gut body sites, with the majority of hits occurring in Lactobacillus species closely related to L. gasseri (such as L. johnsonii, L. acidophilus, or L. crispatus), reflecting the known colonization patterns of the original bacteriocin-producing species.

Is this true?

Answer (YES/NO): NO